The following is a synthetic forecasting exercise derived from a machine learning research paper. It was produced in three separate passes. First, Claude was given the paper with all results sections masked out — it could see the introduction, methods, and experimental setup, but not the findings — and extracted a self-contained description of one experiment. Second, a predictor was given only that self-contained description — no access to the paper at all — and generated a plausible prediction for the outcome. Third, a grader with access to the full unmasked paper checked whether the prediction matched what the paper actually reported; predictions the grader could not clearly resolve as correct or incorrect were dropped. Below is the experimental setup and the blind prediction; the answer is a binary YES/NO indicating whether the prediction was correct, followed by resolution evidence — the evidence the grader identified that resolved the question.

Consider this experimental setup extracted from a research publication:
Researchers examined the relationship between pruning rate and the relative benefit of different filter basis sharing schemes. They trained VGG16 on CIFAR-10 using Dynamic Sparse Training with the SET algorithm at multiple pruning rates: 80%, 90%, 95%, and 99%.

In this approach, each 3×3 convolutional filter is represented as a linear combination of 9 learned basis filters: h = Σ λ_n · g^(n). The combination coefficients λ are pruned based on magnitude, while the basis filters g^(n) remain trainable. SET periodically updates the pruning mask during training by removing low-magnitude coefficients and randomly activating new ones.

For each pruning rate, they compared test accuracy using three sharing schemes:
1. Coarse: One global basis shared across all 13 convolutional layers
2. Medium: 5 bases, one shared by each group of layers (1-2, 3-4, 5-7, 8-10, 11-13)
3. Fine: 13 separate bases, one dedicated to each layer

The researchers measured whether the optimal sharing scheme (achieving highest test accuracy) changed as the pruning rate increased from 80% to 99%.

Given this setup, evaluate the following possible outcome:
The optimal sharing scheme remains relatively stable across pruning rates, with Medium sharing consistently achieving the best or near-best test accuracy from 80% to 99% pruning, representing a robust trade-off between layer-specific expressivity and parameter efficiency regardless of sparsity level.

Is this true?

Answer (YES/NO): NO